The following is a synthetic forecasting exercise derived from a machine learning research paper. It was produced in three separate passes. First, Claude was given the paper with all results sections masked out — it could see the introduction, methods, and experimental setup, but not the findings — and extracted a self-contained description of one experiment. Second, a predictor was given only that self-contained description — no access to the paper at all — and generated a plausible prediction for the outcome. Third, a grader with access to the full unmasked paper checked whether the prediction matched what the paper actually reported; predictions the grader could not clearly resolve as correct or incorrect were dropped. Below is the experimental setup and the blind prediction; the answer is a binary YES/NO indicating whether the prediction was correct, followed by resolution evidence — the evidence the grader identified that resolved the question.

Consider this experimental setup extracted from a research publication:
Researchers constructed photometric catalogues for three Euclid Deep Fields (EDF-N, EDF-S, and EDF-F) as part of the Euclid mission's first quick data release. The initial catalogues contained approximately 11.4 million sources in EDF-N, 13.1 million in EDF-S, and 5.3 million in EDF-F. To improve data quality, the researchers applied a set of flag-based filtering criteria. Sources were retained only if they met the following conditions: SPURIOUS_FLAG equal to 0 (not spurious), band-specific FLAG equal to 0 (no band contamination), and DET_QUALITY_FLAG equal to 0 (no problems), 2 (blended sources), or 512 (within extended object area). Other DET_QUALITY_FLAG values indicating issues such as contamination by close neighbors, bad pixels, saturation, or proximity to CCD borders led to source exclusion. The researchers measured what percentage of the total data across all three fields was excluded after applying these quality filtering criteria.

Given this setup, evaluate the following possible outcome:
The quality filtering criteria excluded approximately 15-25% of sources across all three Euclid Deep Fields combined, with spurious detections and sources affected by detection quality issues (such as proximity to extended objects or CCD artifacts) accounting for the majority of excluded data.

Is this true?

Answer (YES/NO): NO